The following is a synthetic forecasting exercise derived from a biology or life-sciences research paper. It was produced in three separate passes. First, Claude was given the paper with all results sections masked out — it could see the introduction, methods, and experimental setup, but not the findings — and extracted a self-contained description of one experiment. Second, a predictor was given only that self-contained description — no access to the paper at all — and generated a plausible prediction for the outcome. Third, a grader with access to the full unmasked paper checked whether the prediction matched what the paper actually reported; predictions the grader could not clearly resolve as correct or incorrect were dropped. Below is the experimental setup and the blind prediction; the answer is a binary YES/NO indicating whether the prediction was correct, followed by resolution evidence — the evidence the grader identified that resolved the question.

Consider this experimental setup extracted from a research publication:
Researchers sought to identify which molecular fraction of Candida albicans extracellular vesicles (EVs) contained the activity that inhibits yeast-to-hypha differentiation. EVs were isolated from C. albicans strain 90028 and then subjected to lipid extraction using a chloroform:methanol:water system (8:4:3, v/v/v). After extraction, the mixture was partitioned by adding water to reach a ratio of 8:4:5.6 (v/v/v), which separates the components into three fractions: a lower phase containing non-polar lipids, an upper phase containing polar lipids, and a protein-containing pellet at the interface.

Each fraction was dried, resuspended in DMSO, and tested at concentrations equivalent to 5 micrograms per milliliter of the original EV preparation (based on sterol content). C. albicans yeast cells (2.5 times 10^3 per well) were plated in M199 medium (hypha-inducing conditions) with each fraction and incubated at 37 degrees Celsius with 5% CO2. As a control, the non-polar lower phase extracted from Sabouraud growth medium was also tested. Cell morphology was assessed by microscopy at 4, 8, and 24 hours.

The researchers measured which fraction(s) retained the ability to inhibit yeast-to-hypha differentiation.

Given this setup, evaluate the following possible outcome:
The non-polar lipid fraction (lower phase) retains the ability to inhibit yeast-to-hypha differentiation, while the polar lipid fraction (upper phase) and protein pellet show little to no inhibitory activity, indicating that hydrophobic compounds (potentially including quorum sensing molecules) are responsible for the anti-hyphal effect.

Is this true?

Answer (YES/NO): NO